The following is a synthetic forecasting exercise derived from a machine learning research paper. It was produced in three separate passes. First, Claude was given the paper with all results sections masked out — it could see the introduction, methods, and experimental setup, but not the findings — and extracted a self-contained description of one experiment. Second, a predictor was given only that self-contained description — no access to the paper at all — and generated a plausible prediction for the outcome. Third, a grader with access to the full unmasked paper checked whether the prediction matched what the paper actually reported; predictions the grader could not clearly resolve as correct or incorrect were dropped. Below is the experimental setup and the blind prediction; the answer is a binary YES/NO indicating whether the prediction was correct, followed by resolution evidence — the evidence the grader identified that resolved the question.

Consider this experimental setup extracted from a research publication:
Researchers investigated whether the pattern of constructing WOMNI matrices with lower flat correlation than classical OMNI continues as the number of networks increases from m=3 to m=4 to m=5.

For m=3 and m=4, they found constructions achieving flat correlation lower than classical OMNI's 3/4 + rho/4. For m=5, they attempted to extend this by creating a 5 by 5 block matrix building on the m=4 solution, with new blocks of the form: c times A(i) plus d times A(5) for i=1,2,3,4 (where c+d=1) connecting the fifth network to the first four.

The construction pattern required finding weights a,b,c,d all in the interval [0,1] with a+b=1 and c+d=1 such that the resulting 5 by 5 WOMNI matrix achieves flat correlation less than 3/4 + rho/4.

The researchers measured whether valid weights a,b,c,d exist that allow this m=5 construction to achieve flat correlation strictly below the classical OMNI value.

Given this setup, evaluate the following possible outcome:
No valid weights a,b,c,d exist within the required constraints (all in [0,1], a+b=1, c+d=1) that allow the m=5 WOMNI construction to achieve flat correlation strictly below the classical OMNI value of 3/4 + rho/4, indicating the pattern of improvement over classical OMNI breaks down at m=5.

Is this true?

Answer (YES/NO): YES